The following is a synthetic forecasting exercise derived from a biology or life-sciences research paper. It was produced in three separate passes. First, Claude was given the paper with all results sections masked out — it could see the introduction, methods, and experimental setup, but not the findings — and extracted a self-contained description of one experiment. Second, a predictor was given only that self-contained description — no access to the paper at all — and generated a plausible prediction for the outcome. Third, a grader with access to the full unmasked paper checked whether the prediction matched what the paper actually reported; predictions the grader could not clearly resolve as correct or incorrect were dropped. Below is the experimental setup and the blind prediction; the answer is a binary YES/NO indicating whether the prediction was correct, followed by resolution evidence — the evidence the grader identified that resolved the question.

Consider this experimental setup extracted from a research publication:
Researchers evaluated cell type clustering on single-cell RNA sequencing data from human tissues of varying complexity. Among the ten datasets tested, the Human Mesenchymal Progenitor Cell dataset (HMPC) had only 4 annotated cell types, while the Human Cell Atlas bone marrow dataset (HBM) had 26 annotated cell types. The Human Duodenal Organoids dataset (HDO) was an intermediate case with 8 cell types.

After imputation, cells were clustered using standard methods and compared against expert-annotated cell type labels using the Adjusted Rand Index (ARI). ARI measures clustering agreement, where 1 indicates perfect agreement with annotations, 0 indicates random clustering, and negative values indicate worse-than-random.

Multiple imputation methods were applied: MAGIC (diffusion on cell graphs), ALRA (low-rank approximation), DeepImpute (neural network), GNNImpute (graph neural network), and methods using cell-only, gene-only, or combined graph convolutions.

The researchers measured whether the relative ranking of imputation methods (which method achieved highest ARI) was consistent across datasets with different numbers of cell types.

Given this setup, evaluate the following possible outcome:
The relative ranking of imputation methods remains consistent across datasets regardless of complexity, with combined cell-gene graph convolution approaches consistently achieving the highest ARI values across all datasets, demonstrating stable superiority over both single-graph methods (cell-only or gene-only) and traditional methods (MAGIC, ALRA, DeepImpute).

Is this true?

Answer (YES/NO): NO